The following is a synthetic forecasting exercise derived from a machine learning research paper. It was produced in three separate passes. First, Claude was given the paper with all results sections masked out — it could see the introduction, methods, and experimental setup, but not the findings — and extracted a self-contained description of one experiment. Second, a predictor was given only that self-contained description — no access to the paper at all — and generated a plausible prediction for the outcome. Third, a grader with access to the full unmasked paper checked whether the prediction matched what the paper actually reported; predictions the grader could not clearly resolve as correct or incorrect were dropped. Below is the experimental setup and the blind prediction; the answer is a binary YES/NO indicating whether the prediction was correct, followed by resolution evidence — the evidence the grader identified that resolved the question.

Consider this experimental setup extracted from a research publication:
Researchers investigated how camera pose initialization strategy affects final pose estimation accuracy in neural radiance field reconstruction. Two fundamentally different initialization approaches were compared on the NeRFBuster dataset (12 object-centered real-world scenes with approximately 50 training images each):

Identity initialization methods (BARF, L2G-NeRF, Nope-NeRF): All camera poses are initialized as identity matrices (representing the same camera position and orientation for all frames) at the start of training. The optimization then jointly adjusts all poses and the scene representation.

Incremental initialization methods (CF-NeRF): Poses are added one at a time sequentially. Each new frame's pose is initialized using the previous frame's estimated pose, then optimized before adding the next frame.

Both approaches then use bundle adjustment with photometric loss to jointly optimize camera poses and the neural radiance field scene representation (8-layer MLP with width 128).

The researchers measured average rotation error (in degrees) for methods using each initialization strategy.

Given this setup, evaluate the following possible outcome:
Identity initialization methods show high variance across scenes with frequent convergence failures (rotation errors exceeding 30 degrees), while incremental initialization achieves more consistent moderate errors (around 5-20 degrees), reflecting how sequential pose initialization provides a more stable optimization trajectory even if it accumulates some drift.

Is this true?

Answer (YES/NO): NO